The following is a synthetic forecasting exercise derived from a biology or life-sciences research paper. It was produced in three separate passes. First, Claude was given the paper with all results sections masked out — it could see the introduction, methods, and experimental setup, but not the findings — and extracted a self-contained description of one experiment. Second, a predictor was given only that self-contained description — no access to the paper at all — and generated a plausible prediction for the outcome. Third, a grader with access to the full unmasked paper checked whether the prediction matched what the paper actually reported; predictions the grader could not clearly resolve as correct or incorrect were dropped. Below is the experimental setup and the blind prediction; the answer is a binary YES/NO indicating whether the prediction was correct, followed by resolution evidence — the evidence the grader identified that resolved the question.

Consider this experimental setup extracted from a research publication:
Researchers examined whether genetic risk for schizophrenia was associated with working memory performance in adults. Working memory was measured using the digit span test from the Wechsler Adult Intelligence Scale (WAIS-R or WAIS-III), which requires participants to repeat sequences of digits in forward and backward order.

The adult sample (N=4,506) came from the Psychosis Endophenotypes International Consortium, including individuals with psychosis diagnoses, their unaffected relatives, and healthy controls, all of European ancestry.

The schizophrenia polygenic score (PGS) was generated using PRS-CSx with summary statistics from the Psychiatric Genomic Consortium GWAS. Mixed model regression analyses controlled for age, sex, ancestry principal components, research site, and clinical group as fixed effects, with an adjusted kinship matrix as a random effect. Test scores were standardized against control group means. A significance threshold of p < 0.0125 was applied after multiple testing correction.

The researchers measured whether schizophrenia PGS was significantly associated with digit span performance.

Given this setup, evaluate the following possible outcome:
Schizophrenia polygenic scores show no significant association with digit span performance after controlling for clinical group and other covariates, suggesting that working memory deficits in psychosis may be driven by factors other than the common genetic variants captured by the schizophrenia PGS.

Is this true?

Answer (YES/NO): YES